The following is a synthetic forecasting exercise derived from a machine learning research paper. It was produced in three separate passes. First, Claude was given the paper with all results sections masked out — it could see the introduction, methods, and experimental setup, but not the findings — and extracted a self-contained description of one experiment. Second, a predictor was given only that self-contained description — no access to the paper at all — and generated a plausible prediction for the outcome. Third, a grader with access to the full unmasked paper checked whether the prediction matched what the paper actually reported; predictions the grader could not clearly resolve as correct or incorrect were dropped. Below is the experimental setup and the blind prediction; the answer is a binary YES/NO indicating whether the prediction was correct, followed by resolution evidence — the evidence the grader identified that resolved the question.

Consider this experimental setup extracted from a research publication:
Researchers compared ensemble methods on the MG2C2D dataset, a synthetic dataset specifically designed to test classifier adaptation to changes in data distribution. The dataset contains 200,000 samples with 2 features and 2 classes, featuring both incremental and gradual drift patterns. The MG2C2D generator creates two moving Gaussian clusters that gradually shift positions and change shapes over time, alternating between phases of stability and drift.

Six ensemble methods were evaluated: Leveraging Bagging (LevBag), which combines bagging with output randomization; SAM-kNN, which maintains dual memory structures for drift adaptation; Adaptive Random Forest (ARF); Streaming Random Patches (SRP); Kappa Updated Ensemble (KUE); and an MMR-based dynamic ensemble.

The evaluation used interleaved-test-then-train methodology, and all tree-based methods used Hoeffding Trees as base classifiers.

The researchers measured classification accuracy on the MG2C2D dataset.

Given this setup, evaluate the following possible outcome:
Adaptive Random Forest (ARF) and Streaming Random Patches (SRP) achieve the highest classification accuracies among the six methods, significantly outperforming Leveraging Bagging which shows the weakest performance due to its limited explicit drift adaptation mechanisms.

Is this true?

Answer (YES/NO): NO